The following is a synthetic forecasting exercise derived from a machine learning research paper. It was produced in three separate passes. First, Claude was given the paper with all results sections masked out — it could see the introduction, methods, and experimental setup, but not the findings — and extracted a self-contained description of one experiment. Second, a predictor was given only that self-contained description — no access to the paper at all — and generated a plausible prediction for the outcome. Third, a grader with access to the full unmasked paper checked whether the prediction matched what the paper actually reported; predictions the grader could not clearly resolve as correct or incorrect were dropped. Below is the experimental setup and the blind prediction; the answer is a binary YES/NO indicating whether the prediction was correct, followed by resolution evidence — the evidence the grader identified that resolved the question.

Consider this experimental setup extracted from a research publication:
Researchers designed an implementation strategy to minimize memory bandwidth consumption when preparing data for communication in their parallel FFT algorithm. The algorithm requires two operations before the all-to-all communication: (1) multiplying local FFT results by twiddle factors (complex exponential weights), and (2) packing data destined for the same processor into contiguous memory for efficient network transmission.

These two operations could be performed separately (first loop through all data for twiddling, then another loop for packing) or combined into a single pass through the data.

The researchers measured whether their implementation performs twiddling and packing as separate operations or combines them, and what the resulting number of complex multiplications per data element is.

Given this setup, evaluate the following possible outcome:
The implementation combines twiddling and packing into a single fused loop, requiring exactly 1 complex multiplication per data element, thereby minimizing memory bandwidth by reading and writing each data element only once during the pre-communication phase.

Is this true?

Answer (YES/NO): NO